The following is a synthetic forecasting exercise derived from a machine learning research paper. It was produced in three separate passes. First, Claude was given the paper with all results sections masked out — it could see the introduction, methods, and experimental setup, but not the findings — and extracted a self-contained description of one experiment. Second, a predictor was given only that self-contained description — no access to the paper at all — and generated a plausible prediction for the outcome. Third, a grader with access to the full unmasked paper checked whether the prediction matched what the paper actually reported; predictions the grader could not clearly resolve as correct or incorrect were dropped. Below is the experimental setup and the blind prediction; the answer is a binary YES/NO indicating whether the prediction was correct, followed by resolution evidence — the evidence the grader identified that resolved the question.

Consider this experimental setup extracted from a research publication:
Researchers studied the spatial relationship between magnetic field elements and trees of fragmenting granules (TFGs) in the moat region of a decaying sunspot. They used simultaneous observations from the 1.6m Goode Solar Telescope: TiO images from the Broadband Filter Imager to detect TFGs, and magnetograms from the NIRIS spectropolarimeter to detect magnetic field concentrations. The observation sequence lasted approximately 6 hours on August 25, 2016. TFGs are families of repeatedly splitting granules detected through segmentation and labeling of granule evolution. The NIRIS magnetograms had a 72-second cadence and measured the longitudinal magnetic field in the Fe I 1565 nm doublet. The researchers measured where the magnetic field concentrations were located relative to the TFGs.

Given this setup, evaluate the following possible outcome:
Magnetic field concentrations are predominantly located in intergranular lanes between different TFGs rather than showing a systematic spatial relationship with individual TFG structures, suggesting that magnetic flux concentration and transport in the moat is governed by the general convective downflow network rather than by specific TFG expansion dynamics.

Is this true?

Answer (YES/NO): NO